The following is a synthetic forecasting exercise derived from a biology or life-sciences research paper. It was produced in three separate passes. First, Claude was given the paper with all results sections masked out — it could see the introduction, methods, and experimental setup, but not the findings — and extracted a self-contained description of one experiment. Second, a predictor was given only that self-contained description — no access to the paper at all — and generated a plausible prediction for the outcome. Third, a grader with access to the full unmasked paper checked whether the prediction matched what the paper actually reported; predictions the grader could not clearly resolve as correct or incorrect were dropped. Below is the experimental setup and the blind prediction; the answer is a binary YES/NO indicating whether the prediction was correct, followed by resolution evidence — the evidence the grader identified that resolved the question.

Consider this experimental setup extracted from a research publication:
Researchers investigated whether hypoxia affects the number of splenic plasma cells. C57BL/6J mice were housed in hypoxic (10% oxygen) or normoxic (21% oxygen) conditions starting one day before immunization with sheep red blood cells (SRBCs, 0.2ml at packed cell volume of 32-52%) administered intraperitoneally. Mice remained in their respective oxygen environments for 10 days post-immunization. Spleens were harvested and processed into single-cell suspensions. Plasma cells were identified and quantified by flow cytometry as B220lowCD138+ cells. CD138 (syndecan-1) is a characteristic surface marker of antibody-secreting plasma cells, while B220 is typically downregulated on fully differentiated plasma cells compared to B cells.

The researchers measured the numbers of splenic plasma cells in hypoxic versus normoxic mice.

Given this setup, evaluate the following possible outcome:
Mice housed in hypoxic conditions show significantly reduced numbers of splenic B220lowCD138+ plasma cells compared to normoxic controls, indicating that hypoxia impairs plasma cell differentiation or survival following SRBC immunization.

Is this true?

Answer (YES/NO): NO